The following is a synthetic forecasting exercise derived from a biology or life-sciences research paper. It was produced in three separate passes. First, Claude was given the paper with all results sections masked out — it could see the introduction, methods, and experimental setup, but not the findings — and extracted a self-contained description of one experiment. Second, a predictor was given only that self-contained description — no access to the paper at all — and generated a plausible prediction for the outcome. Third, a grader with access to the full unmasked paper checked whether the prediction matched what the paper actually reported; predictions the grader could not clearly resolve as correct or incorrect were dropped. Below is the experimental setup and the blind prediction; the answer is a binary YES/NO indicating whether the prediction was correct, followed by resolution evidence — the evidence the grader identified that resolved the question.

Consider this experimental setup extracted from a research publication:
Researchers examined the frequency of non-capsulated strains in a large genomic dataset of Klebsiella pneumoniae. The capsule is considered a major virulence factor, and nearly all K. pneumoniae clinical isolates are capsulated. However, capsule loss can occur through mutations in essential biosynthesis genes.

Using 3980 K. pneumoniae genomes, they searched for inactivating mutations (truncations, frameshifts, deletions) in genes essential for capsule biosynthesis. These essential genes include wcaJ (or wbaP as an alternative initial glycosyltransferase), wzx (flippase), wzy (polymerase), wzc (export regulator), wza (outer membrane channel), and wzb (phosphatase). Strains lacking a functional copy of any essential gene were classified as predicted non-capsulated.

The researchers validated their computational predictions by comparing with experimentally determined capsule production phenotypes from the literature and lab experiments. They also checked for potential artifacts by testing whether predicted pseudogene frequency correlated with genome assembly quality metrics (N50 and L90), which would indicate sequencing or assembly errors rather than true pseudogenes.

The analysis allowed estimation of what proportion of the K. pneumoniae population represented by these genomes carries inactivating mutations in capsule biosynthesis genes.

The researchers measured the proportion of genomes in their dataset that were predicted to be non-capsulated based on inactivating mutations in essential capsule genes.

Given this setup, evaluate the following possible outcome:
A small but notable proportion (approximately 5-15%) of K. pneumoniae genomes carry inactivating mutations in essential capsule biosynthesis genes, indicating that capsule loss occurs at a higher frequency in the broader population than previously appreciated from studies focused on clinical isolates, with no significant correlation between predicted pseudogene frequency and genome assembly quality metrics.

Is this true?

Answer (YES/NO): NO